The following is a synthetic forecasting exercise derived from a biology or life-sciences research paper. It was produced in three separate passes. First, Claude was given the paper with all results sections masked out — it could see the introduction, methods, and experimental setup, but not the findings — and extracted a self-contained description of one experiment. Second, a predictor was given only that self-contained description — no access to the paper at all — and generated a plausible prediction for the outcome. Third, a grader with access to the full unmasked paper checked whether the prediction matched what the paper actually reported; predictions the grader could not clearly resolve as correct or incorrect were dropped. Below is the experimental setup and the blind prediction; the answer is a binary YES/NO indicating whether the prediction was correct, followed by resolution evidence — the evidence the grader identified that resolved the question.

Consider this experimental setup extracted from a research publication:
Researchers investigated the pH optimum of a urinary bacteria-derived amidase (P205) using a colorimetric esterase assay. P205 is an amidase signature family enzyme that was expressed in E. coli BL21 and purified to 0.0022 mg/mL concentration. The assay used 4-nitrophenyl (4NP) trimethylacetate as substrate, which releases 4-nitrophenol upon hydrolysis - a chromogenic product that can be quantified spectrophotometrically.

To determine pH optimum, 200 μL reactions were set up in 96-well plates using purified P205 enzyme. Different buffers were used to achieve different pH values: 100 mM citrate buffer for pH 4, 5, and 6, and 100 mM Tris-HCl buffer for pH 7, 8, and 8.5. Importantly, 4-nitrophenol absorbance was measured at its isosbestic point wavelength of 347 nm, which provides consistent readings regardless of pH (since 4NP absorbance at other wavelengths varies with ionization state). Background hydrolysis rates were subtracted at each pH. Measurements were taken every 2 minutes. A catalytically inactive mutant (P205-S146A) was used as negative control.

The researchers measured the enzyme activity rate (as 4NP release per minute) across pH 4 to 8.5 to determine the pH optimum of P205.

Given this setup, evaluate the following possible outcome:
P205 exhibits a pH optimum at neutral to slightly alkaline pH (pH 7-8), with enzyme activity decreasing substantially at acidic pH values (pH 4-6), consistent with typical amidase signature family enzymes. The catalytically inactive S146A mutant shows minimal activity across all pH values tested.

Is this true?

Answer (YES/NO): YES